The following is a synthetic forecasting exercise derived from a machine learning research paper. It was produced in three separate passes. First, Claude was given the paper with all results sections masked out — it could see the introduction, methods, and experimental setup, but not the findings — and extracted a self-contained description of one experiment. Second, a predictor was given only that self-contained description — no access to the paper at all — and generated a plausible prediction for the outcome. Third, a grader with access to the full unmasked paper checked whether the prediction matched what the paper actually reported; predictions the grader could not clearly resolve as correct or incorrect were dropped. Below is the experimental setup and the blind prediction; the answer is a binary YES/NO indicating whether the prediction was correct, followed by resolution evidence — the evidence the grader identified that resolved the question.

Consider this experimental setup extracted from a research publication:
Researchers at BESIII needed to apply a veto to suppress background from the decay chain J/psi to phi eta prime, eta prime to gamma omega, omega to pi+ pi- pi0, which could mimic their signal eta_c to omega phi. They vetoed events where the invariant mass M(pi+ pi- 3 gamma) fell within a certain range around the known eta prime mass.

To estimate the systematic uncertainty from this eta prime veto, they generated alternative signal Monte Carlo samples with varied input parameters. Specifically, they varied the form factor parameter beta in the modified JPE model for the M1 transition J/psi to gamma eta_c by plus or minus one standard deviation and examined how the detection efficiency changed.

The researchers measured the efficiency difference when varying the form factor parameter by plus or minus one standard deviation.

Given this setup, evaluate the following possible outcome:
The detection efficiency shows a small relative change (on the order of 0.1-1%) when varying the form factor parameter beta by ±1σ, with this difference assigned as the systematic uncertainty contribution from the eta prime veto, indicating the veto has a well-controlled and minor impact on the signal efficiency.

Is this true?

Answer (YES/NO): YES